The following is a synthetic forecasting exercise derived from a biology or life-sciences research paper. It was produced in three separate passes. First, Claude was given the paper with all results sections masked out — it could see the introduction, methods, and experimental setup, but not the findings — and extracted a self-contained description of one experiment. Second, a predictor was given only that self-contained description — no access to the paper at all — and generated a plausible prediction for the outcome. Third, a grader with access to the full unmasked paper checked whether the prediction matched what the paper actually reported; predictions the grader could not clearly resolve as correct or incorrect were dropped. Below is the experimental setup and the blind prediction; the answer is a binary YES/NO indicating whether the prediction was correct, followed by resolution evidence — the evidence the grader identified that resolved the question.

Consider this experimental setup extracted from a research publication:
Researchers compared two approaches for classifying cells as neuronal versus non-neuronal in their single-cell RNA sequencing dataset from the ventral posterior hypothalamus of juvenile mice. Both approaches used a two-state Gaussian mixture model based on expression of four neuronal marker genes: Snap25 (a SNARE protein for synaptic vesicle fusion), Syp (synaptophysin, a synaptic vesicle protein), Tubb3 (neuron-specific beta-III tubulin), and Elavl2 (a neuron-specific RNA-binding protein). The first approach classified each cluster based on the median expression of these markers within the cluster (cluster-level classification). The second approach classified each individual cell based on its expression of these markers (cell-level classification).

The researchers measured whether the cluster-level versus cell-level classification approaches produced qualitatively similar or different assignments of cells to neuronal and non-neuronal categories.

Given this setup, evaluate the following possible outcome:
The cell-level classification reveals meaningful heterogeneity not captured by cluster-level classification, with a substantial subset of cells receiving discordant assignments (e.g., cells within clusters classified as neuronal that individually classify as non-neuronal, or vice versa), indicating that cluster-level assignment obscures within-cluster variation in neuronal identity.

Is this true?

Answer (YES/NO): NO